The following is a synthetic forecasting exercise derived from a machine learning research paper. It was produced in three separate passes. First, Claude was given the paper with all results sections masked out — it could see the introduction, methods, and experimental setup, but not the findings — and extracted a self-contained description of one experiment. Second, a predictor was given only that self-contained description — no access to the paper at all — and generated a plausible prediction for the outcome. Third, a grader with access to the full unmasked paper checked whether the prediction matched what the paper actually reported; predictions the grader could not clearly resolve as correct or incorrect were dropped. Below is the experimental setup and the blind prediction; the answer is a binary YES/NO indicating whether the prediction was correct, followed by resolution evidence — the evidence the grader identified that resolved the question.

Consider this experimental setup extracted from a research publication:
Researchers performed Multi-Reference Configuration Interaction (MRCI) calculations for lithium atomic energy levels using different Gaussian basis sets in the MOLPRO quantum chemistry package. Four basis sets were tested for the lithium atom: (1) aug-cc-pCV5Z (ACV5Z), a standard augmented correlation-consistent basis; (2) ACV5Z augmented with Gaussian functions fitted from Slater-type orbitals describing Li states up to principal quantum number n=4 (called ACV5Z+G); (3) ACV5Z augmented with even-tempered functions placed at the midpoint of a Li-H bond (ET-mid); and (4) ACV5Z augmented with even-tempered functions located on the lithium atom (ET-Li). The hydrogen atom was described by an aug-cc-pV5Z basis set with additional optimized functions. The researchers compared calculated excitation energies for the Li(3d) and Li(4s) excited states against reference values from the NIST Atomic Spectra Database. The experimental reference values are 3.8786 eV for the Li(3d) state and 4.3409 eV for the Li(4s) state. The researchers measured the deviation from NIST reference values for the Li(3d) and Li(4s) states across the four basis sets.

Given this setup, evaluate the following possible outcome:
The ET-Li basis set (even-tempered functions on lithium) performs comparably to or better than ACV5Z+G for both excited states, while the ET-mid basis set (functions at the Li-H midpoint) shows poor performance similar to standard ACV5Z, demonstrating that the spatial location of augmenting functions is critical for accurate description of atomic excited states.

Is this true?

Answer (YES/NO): NO